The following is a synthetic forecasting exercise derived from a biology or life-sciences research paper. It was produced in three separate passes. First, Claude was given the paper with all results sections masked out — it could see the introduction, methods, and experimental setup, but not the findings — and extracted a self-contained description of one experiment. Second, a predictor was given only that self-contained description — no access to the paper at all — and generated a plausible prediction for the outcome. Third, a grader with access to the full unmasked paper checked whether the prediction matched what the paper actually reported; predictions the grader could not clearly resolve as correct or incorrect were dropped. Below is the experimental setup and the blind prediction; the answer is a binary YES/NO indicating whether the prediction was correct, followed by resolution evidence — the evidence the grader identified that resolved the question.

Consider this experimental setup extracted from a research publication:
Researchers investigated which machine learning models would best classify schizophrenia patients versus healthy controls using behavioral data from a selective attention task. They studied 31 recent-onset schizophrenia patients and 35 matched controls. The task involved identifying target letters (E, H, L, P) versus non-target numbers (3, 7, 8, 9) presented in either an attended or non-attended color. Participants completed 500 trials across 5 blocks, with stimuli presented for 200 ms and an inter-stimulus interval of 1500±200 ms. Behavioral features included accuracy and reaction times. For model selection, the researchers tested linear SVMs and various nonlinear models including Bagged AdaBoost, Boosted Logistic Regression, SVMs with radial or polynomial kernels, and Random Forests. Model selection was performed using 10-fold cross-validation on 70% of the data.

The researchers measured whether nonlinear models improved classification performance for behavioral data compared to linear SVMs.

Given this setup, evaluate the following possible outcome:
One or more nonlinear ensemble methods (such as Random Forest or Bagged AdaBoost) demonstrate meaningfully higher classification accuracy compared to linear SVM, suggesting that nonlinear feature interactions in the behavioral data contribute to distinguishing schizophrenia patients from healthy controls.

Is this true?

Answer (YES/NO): NO